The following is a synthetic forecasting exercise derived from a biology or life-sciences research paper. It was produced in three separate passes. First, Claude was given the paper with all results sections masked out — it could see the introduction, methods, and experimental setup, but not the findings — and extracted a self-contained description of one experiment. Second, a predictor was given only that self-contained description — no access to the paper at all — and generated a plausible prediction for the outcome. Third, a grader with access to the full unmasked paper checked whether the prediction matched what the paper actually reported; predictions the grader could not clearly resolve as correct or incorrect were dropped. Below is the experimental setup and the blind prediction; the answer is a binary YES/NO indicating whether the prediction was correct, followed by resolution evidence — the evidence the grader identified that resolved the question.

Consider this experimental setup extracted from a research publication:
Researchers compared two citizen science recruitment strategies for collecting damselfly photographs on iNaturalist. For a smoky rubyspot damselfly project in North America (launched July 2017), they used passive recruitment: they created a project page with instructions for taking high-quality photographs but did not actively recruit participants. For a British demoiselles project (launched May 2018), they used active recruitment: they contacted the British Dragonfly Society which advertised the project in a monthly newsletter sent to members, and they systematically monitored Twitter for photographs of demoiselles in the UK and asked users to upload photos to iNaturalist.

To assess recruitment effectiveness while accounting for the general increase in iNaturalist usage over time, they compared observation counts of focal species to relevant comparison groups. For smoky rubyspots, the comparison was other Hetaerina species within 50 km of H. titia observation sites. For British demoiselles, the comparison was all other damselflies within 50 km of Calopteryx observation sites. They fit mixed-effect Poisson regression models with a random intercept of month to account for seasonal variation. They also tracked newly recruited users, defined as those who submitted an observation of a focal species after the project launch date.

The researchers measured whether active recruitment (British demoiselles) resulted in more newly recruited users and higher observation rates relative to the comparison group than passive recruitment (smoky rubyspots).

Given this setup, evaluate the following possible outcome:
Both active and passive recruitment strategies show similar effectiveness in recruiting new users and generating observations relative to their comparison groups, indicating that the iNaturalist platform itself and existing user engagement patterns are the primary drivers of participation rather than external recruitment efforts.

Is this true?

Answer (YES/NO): NO